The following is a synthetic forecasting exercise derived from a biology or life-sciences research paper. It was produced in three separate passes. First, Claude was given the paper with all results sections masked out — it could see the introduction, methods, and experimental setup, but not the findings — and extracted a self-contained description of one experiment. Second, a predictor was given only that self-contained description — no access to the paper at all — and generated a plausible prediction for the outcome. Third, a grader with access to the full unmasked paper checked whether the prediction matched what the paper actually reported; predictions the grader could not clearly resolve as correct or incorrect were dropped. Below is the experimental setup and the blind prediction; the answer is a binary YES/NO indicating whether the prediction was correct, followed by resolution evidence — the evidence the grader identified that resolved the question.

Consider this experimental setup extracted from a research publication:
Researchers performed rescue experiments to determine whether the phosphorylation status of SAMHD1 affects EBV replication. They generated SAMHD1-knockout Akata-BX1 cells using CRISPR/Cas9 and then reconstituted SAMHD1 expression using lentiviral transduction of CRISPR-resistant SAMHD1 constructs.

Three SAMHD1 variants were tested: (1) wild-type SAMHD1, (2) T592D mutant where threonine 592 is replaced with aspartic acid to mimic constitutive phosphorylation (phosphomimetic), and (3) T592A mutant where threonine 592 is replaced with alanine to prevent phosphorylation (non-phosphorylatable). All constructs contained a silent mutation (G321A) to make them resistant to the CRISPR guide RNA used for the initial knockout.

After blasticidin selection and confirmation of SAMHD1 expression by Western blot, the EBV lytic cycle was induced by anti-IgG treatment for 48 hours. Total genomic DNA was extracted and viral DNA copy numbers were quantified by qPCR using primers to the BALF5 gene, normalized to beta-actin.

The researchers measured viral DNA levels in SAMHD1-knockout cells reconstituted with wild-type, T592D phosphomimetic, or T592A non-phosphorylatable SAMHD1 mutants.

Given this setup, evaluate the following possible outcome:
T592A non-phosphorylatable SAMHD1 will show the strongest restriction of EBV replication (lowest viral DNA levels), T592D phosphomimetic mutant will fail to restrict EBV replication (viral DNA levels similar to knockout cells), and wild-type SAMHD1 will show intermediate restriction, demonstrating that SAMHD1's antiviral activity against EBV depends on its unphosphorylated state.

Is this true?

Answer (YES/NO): NO